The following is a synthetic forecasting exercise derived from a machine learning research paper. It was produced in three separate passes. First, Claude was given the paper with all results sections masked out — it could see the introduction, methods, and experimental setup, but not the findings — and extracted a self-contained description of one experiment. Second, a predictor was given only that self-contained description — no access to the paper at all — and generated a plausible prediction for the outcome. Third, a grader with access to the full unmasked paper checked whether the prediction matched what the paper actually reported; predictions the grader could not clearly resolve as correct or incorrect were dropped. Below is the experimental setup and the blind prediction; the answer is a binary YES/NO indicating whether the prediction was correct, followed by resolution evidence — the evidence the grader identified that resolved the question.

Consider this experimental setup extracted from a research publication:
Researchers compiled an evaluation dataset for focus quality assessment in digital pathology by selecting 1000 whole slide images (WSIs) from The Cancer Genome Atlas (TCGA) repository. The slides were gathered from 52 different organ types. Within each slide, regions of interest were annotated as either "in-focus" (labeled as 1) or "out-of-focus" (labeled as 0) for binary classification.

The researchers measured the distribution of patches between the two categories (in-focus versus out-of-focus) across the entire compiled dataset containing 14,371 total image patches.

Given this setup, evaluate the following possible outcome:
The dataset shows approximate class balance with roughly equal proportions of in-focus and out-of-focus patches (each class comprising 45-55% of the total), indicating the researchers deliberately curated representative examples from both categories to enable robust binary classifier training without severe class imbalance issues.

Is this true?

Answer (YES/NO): NO